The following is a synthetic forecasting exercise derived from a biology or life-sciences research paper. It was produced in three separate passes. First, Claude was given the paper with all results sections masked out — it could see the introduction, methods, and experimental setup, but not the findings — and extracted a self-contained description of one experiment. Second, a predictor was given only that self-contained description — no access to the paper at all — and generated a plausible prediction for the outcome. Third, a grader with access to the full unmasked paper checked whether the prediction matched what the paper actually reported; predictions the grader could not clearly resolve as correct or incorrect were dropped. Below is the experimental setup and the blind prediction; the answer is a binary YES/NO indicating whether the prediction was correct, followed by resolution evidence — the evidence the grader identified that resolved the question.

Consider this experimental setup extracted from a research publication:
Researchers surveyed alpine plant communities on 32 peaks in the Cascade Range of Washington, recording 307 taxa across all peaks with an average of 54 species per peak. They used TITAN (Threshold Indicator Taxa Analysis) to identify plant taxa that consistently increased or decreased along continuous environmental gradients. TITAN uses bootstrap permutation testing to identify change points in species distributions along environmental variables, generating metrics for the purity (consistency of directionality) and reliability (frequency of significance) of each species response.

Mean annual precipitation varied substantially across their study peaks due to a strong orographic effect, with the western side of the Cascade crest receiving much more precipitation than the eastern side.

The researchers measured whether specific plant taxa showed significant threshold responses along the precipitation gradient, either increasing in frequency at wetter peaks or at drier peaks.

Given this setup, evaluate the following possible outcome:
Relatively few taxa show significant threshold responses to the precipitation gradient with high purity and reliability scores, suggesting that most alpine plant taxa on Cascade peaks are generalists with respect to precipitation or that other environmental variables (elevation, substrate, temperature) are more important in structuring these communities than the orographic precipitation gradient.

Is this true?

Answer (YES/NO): NO